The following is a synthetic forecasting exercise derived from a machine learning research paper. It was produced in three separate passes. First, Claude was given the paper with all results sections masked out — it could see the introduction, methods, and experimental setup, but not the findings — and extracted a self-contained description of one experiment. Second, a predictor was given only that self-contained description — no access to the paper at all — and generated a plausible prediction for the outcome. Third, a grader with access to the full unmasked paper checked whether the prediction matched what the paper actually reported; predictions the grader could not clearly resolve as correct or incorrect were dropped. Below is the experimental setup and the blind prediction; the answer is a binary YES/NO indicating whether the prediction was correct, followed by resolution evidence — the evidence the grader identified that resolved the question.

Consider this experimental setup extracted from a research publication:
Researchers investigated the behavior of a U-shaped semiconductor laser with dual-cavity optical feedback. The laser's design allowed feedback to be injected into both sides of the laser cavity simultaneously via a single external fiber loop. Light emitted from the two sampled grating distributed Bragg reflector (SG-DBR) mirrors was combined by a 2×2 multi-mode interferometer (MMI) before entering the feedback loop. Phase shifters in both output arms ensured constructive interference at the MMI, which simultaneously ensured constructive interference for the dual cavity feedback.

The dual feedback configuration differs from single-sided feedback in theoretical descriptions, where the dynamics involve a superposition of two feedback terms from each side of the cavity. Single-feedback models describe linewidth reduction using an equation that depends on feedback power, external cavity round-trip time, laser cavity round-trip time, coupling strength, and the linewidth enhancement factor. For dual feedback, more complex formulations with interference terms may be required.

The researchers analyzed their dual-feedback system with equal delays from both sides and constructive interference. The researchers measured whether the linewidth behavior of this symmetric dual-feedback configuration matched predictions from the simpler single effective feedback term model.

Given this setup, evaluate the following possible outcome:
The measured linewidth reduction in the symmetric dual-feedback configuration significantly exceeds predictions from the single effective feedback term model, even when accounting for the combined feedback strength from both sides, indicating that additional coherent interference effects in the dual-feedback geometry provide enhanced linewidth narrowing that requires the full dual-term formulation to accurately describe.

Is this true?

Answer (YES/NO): NO